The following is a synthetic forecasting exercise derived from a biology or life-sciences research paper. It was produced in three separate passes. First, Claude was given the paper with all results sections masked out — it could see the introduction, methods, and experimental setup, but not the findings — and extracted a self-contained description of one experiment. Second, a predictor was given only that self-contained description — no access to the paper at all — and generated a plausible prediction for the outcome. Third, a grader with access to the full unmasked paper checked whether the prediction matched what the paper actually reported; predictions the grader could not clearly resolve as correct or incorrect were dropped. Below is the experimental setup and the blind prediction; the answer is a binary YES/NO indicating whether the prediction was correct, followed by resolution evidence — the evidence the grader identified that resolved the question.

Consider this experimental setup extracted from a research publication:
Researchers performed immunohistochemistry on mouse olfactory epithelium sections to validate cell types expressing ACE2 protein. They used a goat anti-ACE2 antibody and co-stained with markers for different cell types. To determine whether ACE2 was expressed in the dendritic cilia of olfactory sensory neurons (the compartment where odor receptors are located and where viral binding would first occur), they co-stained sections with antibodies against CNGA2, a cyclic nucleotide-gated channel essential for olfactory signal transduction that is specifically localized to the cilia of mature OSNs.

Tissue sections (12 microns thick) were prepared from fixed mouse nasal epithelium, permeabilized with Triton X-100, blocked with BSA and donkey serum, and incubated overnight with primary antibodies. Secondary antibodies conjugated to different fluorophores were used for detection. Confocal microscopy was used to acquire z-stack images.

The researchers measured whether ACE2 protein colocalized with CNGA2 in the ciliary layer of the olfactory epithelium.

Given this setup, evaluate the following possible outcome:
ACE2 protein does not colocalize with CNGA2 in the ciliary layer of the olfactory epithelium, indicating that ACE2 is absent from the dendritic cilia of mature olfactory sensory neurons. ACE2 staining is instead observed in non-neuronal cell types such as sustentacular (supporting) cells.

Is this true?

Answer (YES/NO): YES